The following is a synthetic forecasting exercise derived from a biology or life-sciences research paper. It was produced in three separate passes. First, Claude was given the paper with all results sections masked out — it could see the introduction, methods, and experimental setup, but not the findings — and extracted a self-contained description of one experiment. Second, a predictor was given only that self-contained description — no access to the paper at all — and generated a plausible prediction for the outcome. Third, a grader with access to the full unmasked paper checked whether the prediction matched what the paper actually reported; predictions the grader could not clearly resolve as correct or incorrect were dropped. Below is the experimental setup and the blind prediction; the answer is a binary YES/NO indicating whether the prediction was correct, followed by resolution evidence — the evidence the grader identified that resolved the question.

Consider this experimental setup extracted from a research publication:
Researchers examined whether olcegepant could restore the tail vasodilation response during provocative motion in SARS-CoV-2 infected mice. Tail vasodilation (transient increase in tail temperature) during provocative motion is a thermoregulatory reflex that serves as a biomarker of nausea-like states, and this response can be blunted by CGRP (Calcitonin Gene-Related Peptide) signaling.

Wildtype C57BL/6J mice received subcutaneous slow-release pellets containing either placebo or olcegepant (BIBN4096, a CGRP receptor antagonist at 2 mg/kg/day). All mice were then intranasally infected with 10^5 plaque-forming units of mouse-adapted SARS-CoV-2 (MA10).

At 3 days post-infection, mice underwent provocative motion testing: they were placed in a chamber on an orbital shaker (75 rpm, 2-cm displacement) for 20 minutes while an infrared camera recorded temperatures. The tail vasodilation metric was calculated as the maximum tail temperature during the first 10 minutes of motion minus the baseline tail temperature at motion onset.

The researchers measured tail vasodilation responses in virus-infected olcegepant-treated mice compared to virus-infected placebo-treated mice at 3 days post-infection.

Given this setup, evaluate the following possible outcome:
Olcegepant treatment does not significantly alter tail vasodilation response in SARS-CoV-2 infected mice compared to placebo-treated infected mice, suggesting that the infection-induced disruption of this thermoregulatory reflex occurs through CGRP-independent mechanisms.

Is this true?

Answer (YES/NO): YES